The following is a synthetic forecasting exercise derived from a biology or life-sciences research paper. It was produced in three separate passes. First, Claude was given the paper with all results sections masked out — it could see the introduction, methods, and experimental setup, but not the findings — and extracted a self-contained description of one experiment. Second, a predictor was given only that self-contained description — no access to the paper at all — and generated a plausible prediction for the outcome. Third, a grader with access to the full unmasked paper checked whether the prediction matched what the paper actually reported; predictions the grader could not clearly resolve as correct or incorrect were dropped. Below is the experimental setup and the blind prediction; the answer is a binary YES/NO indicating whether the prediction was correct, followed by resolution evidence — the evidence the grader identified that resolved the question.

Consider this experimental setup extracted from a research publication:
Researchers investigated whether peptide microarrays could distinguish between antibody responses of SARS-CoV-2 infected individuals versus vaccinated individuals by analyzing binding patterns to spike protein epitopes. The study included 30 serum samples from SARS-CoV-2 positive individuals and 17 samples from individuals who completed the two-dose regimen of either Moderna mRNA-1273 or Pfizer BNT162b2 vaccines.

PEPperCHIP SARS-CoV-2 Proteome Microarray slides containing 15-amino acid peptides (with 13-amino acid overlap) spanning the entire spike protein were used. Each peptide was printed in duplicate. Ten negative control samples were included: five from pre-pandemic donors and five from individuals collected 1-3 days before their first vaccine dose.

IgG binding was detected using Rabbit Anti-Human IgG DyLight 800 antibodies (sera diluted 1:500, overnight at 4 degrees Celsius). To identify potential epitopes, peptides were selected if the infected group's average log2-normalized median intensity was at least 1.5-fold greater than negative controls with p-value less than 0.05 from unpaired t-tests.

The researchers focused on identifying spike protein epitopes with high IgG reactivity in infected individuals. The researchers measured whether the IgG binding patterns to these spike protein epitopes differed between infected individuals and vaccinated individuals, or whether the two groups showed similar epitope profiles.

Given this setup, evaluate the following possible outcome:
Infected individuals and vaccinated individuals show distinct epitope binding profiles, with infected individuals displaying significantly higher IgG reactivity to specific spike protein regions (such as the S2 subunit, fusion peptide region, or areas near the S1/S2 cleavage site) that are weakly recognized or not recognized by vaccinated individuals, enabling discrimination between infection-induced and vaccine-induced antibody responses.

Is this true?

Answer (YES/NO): YES